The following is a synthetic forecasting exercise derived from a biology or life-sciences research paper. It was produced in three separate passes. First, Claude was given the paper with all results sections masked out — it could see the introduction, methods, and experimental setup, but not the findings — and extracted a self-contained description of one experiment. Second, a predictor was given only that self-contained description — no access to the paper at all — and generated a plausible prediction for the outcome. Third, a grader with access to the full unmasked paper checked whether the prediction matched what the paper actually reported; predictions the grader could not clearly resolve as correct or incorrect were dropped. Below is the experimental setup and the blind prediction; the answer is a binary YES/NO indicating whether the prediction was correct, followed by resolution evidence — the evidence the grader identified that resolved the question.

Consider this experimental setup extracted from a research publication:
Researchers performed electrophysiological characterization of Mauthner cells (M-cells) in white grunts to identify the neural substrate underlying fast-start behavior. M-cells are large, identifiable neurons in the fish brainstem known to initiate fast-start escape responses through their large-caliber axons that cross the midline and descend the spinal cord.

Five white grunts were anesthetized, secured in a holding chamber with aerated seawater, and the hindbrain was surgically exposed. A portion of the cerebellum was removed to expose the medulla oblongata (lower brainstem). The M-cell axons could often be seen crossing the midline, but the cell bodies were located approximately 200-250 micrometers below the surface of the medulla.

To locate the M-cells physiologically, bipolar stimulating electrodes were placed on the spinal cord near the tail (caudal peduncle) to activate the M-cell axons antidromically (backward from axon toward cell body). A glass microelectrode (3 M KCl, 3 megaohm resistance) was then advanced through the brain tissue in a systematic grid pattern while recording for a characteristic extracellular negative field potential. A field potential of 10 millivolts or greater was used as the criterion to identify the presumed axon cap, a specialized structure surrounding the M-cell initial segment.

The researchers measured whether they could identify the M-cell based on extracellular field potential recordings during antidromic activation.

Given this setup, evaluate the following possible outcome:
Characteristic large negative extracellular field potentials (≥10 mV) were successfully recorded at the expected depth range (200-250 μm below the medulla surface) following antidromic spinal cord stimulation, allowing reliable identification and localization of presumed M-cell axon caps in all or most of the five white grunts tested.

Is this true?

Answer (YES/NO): NO